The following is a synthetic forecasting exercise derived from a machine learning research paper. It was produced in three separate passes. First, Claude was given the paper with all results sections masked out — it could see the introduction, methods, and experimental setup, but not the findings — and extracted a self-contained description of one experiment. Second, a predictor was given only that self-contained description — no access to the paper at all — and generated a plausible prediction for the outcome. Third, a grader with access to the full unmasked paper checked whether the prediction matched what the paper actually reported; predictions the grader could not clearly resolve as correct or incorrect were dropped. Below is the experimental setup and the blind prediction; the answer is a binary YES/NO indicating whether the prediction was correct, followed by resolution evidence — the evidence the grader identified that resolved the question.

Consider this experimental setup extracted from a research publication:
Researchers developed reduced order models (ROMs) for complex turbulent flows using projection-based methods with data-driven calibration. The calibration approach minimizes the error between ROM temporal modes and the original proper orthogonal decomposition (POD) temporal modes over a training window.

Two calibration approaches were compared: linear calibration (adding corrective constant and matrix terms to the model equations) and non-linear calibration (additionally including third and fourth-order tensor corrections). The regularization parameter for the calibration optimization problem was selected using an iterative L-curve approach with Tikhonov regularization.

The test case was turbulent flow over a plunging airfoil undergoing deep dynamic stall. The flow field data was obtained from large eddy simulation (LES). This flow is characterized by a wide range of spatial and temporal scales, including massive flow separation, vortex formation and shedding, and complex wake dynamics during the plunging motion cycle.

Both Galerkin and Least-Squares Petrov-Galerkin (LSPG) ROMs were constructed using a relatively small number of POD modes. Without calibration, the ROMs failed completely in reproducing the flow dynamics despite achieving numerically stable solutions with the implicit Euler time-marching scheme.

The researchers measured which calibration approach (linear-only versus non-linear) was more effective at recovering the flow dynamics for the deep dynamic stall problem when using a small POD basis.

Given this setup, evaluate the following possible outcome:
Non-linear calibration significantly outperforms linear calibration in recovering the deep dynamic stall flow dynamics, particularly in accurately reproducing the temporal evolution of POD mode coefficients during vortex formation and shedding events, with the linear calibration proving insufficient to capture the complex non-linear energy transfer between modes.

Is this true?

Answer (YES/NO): NO